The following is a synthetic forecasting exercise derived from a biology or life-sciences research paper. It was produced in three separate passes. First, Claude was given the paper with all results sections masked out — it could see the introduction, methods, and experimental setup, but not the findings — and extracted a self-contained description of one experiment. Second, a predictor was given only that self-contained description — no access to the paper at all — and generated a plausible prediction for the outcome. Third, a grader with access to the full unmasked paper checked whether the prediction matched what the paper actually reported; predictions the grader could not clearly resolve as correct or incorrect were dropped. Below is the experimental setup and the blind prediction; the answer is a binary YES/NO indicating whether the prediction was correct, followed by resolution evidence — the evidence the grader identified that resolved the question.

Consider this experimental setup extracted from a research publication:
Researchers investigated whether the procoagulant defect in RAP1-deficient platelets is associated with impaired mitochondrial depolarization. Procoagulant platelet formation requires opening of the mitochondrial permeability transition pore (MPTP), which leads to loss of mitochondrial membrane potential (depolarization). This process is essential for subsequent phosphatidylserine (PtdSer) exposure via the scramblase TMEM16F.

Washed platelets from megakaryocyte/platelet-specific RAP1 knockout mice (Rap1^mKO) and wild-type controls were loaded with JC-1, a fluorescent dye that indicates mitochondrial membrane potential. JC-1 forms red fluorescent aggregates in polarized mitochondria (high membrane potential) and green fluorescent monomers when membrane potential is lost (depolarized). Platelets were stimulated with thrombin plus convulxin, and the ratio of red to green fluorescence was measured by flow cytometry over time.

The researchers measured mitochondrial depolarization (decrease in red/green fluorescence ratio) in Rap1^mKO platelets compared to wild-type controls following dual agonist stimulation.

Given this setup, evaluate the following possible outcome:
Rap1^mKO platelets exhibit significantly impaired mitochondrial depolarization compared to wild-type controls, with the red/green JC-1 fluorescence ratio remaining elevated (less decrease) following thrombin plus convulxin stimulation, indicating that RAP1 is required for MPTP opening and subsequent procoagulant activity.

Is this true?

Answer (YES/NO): YES